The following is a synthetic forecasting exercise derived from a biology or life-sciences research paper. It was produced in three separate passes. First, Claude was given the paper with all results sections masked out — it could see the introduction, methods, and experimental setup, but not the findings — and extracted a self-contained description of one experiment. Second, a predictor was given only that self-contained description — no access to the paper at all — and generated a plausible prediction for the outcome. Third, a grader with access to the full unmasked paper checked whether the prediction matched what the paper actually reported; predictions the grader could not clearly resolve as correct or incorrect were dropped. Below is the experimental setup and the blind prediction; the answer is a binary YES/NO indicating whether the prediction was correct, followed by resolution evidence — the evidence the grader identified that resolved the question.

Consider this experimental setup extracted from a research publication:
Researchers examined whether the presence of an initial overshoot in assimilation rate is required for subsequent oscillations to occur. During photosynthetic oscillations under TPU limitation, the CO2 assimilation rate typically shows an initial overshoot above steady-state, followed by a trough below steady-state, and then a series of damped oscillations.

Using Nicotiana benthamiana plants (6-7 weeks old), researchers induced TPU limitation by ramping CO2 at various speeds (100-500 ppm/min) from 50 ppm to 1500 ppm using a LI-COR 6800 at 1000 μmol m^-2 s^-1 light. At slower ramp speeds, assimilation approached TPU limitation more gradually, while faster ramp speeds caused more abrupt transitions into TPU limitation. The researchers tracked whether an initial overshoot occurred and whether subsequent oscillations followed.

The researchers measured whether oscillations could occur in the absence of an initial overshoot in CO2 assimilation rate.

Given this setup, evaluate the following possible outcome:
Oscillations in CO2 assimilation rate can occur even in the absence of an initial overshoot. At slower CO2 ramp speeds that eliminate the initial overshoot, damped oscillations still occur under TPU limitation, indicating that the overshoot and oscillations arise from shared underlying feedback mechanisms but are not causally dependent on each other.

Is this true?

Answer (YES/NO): NO